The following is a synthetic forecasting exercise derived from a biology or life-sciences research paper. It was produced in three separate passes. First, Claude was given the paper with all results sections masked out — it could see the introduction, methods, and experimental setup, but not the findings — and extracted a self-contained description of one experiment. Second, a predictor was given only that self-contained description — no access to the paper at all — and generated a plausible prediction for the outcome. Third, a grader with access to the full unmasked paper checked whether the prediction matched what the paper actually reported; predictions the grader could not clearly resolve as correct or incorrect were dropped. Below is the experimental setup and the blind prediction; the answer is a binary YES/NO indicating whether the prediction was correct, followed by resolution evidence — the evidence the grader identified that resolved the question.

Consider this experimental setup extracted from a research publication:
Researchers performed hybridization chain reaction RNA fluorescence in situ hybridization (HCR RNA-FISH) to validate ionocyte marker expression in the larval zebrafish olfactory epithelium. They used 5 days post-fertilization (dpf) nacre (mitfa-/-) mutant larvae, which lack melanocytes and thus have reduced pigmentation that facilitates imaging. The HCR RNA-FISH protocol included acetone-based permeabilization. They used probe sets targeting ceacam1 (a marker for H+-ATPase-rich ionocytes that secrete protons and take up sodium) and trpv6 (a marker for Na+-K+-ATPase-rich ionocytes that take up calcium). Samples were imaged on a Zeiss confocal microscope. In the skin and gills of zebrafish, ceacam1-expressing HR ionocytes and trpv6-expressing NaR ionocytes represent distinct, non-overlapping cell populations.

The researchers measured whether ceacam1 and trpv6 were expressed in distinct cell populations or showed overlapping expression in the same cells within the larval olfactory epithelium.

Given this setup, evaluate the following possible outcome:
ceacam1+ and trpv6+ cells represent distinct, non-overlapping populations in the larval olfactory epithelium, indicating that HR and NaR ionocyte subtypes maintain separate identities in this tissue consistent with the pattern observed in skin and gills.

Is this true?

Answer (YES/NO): YES